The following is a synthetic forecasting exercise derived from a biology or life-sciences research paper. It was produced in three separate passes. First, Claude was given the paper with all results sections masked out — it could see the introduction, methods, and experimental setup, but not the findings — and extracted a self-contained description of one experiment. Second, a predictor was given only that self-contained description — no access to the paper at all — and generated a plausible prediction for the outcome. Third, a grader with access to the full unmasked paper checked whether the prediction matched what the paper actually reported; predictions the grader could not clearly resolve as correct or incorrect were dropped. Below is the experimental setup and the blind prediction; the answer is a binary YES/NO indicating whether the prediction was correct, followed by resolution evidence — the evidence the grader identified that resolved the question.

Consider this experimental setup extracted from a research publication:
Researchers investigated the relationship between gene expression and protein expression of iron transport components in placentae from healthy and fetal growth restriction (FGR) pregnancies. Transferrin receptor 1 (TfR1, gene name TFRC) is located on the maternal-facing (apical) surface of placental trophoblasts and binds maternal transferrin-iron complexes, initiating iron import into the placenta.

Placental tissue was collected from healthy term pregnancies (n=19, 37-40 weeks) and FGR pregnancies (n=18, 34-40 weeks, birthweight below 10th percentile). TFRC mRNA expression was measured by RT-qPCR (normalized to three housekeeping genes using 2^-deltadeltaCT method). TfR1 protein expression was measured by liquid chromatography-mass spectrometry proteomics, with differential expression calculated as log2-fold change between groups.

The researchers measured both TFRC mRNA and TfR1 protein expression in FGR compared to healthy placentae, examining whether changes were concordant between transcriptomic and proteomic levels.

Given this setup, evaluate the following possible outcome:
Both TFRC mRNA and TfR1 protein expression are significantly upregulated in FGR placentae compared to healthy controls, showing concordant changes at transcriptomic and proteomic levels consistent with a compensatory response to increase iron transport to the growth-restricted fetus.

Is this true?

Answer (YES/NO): YES